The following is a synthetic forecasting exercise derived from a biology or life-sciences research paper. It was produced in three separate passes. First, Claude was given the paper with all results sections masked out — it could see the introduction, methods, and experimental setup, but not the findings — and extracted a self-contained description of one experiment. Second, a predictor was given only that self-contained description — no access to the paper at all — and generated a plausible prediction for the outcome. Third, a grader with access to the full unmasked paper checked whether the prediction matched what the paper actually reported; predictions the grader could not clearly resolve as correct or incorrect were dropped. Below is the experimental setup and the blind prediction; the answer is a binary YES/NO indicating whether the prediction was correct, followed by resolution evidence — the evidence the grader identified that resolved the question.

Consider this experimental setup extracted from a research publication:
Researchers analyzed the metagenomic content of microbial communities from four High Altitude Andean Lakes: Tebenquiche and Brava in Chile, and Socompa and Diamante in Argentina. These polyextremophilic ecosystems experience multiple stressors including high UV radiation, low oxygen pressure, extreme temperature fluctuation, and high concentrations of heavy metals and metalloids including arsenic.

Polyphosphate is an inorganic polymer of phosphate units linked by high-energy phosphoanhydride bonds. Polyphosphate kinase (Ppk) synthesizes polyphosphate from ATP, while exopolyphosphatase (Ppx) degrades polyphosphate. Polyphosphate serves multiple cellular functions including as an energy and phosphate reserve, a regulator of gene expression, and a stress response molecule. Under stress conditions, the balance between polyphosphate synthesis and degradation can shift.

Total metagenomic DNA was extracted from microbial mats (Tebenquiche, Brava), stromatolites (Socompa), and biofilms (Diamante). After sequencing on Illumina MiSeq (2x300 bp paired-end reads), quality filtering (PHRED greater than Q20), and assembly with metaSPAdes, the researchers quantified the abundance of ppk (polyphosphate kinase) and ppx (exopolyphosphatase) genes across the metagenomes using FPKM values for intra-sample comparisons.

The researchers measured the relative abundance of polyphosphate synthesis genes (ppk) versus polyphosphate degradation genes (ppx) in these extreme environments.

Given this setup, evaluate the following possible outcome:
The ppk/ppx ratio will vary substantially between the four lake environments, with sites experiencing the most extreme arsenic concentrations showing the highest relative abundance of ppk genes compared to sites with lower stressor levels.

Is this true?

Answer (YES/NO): NO